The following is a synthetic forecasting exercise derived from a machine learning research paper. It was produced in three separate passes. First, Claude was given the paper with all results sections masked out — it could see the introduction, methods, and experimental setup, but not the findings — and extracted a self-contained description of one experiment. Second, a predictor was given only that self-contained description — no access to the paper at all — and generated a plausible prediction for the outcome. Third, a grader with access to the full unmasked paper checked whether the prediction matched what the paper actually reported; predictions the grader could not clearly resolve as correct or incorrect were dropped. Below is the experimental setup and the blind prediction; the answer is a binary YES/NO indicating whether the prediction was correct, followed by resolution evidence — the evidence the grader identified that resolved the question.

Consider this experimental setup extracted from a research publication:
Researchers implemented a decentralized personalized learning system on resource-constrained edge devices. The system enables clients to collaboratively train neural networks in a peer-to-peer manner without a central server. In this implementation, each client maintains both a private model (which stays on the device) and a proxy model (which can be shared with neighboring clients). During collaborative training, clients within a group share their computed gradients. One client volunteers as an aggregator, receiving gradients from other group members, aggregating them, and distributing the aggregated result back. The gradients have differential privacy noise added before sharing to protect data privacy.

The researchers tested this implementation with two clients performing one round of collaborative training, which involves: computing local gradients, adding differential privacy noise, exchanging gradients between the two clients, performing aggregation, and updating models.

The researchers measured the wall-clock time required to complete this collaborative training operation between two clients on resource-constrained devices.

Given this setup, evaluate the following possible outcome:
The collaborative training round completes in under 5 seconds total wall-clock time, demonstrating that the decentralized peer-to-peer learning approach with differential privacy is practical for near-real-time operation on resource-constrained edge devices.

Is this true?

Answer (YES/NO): NO